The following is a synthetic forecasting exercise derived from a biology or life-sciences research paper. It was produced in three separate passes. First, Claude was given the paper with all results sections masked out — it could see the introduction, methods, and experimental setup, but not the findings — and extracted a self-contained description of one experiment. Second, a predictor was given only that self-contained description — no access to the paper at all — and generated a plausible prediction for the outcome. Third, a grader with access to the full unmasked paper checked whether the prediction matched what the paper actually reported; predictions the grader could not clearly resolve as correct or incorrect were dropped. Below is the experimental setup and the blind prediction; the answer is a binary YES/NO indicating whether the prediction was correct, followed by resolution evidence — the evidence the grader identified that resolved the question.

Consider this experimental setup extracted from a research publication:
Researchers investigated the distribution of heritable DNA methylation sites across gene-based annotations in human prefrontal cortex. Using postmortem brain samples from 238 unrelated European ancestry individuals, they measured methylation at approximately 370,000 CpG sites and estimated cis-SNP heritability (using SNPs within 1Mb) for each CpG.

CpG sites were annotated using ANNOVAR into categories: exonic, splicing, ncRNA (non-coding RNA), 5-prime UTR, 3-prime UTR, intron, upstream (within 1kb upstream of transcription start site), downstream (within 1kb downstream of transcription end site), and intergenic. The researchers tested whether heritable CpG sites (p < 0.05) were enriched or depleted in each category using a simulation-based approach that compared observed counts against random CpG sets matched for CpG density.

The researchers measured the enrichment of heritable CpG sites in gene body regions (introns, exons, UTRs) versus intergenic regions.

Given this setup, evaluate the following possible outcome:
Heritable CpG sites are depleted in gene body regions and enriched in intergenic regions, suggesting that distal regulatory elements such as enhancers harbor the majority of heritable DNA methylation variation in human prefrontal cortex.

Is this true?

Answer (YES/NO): YES